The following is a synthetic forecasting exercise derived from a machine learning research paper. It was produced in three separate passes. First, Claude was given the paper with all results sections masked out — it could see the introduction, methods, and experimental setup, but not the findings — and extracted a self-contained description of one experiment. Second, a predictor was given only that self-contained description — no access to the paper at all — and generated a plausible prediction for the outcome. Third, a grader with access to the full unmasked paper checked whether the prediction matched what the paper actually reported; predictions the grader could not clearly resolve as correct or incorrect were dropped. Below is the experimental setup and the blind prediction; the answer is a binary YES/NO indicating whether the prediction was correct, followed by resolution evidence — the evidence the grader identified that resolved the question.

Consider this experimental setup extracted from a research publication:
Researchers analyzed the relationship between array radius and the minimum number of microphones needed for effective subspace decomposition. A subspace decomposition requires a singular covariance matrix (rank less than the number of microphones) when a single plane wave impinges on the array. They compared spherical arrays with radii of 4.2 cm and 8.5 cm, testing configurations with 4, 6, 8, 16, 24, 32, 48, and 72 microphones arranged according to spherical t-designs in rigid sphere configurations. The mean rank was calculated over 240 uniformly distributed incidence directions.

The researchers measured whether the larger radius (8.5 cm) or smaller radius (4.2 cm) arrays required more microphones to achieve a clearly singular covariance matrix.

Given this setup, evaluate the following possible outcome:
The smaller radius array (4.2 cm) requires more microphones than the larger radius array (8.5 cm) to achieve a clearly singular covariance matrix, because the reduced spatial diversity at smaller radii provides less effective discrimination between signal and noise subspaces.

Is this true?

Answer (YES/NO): NO